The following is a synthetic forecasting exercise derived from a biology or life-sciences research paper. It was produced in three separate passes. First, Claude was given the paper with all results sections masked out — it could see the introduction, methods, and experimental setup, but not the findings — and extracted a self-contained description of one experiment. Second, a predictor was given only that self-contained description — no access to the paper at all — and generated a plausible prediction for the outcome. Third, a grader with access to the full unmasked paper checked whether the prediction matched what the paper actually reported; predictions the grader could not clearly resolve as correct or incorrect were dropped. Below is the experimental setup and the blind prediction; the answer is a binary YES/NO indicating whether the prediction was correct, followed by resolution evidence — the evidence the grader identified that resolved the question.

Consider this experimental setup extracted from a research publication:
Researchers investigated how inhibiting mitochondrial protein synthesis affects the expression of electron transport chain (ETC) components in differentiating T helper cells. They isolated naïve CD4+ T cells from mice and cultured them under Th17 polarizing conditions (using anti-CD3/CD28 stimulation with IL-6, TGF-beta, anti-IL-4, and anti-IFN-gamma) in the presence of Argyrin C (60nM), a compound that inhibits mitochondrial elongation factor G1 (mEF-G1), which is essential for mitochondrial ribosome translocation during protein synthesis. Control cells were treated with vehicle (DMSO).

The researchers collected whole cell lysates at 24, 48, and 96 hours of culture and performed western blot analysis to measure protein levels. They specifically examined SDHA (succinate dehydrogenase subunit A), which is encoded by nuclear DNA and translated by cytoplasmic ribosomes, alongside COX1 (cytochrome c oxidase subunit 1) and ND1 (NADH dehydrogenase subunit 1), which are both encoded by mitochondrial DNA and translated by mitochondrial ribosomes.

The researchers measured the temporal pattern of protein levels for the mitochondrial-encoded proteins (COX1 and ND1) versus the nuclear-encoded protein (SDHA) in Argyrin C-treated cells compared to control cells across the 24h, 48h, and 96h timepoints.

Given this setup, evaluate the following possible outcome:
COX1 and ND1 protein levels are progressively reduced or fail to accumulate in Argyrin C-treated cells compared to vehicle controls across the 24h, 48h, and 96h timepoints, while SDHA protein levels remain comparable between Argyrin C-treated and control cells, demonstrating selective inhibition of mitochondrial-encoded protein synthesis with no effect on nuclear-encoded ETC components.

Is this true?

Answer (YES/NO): YES